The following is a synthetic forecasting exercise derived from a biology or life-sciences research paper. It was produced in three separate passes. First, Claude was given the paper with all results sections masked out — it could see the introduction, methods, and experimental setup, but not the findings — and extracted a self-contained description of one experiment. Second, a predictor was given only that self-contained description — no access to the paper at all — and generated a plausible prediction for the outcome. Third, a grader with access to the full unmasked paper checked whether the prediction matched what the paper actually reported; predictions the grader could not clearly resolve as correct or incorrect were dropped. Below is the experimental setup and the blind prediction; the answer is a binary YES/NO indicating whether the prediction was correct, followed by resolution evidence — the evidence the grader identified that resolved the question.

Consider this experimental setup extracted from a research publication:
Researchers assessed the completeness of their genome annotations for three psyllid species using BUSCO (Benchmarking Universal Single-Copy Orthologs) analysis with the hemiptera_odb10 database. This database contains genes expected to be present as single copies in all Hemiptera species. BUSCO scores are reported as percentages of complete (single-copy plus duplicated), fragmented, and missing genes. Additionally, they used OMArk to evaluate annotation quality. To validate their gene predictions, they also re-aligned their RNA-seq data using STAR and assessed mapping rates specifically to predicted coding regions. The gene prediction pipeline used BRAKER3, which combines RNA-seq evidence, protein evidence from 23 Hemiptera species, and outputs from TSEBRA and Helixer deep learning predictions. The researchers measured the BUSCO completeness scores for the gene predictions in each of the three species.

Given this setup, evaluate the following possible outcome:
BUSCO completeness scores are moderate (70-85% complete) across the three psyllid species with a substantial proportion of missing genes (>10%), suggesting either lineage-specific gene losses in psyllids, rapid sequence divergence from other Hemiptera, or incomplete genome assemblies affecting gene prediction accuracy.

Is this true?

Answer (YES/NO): NO